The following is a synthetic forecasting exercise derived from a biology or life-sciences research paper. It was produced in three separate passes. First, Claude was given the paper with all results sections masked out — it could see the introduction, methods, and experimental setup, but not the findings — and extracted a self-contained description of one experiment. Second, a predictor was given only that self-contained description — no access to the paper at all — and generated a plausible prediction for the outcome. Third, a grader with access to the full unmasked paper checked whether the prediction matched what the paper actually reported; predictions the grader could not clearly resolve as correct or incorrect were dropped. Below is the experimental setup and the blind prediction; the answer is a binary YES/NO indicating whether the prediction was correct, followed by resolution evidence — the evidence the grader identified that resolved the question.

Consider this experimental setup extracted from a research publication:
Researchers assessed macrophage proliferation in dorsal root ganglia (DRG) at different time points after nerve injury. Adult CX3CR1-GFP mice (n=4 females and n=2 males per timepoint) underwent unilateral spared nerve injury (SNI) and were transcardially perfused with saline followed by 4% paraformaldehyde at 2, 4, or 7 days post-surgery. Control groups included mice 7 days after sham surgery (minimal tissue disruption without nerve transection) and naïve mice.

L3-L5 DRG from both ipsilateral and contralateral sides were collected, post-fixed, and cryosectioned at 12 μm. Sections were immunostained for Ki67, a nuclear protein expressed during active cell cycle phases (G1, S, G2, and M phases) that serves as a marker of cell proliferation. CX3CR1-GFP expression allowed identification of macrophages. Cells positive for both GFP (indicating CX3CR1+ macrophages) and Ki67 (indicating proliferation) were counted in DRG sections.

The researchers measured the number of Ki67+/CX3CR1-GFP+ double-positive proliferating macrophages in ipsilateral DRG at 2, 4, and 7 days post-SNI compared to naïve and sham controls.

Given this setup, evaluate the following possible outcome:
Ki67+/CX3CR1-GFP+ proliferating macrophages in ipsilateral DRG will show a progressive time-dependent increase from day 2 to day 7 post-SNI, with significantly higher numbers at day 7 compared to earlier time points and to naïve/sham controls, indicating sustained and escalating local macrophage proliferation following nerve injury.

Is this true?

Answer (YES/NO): NO